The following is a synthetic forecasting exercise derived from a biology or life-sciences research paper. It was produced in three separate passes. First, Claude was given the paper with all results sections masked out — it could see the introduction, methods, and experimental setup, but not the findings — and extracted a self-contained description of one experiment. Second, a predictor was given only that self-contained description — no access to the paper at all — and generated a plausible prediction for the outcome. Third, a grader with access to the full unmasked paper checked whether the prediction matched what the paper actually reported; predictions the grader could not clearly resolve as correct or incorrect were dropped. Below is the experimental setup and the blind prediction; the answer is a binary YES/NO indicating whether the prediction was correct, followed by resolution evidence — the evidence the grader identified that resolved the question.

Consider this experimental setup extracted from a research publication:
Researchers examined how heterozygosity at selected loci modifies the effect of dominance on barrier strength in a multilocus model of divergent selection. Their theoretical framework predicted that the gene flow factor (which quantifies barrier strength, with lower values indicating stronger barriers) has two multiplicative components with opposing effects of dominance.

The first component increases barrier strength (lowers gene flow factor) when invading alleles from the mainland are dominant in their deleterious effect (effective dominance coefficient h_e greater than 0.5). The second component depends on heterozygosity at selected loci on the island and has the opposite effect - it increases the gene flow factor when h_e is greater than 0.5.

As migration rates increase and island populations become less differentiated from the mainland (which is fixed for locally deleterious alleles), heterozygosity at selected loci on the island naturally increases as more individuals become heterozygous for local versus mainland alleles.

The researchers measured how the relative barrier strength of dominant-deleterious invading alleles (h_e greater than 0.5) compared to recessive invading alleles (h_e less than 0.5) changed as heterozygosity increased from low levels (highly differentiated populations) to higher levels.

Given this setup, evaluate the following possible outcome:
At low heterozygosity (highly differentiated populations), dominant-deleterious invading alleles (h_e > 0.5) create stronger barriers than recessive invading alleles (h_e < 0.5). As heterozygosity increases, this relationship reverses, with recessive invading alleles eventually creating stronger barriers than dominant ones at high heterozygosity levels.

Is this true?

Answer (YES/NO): YES